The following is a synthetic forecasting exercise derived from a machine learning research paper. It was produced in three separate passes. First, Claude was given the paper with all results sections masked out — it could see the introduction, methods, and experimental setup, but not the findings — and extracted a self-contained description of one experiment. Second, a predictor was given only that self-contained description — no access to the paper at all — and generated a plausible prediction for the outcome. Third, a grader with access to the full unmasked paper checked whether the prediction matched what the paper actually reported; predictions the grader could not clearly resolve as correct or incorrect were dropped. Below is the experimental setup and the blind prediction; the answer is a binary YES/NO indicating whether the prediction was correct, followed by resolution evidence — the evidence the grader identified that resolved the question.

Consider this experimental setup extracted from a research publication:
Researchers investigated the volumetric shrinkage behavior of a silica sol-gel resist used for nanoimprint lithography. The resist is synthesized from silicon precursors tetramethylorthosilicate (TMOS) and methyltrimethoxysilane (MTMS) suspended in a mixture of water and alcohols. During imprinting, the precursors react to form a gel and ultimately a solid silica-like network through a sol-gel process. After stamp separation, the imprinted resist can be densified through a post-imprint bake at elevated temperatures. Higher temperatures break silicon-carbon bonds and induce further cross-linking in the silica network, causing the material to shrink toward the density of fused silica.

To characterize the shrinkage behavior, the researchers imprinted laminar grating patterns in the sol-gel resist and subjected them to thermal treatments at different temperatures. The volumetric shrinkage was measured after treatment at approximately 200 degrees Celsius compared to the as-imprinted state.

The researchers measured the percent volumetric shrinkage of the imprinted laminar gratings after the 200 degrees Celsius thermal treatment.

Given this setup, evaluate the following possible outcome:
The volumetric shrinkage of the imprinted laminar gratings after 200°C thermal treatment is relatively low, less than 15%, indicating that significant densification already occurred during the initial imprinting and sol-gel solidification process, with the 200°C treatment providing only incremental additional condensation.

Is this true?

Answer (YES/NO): NO